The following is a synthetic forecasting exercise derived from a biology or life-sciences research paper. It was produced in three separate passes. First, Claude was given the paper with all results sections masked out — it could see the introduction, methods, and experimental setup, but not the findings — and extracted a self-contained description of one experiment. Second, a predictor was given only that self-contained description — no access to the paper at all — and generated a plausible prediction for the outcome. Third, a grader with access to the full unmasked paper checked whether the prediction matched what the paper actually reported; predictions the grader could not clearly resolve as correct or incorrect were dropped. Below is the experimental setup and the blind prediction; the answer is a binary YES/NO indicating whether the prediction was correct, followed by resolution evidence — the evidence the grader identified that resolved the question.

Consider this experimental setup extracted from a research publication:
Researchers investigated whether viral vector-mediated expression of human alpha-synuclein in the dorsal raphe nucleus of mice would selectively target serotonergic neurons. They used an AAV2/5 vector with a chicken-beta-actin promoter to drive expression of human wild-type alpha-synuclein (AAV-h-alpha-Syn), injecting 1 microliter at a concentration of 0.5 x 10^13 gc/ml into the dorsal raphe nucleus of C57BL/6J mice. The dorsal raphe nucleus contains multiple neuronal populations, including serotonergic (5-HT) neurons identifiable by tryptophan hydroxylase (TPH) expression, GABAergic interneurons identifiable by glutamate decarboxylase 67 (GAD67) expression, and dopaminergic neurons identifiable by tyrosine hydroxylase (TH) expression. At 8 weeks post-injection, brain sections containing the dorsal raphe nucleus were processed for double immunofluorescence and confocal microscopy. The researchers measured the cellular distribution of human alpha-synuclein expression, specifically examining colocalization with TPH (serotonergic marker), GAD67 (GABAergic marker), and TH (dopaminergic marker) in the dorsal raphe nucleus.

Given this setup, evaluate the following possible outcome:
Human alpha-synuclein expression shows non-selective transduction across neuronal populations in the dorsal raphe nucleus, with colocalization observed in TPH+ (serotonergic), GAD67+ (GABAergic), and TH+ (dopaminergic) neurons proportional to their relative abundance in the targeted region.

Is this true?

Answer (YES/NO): NO